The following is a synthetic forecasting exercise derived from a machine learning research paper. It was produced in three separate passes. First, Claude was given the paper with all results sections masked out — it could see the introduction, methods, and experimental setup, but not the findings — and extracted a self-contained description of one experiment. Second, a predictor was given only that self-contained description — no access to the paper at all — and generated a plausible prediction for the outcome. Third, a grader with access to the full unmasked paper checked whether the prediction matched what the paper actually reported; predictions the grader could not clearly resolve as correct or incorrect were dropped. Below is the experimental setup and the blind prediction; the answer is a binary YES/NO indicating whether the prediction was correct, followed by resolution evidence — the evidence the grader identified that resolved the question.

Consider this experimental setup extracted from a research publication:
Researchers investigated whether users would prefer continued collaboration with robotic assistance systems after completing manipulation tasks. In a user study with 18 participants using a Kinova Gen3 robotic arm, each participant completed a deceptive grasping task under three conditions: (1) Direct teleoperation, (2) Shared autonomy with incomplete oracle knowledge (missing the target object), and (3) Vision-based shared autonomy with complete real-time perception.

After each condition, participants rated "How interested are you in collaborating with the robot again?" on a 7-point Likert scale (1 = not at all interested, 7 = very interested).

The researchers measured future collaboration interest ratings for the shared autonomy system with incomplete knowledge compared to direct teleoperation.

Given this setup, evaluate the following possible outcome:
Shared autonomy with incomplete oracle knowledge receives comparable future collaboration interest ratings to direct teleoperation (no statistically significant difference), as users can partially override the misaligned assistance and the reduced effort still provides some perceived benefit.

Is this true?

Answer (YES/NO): NO